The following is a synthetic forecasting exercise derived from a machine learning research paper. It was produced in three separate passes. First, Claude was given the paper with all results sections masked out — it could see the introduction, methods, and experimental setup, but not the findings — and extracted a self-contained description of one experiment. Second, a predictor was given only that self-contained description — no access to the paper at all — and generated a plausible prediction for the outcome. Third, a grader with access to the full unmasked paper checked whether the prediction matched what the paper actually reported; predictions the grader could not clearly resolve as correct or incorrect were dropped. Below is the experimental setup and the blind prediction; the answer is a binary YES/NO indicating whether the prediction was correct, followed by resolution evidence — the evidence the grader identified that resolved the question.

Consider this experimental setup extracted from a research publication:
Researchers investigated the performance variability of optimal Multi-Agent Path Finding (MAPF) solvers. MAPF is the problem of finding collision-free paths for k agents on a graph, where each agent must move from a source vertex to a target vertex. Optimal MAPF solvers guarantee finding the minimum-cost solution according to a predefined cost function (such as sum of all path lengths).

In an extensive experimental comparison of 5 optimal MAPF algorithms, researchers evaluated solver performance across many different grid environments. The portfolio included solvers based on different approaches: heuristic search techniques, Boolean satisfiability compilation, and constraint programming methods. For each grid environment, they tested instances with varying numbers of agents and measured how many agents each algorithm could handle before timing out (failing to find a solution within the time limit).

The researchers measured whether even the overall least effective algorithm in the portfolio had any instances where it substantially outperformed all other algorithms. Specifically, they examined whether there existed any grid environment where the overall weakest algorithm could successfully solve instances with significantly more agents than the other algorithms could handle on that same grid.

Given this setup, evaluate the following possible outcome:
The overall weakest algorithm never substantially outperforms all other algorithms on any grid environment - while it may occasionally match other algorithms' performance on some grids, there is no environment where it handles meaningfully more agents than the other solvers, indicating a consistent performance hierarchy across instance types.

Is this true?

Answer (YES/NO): NO